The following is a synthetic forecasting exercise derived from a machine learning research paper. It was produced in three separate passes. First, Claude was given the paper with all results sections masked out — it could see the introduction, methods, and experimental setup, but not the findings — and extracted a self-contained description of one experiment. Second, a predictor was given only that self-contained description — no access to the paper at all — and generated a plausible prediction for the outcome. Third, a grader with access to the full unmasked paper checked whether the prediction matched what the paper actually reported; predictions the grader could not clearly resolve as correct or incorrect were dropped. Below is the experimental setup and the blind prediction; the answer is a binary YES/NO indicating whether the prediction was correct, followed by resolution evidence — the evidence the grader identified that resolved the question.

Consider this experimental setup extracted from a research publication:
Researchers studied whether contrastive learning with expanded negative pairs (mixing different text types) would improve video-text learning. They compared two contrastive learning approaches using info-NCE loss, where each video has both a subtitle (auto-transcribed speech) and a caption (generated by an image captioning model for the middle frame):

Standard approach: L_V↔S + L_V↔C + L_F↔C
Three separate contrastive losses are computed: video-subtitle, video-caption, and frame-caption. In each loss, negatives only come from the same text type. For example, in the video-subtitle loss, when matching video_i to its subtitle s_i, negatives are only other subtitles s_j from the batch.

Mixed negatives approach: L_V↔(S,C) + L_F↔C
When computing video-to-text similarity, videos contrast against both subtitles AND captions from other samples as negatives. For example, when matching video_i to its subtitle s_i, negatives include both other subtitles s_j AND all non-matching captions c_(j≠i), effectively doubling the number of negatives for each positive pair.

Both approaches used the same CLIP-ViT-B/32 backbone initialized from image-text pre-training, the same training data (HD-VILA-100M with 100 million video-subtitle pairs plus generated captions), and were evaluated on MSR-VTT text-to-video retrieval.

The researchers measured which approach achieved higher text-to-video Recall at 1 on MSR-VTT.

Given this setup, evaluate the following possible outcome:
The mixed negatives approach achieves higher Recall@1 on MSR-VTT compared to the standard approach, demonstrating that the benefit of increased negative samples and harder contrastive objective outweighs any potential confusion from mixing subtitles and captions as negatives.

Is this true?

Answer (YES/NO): YES